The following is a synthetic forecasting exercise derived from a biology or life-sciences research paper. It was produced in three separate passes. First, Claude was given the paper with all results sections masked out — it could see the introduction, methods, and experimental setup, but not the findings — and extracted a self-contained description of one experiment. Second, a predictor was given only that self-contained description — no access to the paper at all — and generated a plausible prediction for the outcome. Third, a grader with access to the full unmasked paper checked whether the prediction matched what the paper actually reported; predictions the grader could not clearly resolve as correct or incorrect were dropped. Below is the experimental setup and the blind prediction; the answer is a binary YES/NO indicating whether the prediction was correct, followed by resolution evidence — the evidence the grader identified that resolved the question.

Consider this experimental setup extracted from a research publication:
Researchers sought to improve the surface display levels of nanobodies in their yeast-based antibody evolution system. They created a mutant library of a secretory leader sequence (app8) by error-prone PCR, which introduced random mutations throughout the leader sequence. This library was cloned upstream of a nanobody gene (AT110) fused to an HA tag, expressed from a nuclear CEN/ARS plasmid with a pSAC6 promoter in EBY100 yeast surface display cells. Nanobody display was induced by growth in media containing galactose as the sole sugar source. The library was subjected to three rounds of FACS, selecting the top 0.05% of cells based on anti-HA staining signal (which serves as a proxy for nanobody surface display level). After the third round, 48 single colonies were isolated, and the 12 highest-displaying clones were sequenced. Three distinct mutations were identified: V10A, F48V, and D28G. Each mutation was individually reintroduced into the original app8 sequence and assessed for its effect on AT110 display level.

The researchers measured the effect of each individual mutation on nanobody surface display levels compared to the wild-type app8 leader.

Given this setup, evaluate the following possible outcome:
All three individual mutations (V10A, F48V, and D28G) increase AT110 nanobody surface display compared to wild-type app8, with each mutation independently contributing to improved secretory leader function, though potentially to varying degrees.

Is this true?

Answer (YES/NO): NO